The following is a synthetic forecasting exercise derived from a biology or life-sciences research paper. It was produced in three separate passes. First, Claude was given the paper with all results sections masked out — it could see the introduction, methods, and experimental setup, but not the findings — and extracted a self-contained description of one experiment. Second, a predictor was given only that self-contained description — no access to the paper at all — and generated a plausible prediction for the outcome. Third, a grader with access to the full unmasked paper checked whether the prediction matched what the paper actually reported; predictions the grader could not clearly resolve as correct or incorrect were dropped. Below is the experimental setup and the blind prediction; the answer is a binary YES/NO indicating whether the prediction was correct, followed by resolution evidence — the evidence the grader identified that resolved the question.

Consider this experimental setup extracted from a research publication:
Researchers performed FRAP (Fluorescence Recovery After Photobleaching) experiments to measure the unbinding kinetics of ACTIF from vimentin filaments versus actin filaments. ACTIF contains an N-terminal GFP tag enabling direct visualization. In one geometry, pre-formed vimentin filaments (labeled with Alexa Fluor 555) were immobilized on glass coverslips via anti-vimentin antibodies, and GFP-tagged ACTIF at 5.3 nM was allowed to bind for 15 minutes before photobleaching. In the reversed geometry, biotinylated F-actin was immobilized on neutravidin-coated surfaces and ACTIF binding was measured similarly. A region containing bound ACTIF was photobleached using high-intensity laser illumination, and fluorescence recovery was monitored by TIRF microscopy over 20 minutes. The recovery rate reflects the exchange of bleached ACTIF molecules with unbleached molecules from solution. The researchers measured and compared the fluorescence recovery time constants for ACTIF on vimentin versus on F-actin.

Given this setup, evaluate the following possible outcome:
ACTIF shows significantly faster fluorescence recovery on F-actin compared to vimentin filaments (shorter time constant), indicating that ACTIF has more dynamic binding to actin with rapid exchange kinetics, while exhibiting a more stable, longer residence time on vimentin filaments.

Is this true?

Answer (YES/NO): YES